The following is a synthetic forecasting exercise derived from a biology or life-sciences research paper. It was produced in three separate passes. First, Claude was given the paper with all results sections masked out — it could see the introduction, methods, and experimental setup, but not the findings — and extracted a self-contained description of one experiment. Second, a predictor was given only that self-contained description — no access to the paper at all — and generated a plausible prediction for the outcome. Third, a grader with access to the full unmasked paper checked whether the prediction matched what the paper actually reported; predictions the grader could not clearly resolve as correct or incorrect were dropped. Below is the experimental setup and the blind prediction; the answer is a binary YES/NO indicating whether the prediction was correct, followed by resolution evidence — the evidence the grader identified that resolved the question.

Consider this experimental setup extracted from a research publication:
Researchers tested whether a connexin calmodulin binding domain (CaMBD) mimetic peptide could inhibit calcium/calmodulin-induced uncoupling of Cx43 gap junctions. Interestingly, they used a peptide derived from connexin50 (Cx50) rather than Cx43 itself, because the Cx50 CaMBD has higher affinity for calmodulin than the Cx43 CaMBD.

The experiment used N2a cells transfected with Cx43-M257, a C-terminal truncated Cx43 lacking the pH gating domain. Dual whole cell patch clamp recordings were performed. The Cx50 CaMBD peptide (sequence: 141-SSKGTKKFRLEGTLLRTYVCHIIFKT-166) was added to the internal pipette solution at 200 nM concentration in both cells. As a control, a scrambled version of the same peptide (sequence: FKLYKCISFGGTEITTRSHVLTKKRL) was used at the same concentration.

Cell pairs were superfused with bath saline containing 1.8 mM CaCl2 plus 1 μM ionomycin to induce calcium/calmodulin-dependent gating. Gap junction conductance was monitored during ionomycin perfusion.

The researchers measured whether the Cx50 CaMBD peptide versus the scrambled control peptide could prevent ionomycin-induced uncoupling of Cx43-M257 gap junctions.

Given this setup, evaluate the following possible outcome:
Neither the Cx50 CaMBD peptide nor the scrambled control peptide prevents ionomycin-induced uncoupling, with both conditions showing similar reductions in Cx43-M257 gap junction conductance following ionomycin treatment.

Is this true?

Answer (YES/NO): NO